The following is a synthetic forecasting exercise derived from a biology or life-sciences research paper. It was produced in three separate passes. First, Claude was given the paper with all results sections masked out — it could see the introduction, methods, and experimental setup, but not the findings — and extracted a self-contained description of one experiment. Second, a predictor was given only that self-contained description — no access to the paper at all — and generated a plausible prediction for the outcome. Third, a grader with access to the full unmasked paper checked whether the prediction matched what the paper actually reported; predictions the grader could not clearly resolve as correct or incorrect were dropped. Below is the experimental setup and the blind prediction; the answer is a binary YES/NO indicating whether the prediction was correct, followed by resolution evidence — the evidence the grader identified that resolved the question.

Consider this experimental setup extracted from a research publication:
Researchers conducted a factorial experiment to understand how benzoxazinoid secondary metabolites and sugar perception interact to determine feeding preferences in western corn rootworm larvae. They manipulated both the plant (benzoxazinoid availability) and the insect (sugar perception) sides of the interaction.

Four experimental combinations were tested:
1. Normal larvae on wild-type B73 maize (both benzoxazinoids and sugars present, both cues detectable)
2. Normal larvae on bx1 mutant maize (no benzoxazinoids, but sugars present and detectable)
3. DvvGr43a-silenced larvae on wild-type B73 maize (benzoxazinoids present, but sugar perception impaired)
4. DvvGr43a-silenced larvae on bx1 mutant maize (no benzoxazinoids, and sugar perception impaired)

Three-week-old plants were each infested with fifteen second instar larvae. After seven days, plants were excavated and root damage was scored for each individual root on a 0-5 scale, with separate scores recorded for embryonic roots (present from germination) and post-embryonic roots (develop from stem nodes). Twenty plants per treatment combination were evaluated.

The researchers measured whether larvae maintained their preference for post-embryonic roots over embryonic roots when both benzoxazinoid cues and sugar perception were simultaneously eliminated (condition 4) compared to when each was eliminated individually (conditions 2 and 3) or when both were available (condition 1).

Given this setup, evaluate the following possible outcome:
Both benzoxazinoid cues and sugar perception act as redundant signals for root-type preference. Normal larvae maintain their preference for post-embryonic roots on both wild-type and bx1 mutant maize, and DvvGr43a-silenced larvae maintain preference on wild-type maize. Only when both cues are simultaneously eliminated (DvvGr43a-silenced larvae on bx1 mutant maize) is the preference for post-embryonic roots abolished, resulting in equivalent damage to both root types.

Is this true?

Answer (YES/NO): NO